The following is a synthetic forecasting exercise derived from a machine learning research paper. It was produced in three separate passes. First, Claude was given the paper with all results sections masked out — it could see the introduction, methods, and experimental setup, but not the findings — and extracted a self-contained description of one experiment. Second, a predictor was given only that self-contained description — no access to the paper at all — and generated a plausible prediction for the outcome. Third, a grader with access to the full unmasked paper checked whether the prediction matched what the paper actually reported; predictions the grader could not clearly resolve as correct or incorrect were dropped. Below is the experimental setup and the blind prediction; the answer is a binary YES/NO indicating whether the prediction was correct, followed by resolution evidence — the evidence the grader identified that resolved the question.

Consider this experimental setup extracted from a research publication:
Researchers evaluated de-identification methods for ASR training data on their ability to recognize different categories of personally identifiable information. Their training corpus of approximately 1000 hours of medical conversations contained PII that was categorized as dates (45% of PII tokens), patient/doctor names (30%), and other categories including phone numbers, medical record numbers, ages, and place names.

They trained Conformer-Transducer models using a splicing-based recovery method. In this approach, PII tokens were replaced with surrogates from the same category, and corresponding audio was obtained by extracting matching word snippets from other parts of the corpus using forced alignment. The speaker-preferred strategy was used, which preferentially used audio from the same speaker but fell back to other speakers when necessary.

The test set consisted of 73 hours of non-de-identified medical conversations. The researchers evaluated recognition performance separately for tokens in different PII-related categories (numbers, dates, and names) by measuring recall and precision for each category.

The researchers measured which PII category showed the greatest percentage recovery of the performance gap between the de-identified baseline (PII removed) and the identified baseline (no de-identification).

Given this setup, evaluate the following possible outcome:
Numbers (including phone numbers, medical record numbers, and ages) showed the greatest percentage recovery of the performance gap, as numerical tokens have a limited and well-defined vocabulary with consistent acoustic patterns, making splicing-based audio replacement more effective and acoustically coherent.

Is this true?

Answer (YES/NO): NO